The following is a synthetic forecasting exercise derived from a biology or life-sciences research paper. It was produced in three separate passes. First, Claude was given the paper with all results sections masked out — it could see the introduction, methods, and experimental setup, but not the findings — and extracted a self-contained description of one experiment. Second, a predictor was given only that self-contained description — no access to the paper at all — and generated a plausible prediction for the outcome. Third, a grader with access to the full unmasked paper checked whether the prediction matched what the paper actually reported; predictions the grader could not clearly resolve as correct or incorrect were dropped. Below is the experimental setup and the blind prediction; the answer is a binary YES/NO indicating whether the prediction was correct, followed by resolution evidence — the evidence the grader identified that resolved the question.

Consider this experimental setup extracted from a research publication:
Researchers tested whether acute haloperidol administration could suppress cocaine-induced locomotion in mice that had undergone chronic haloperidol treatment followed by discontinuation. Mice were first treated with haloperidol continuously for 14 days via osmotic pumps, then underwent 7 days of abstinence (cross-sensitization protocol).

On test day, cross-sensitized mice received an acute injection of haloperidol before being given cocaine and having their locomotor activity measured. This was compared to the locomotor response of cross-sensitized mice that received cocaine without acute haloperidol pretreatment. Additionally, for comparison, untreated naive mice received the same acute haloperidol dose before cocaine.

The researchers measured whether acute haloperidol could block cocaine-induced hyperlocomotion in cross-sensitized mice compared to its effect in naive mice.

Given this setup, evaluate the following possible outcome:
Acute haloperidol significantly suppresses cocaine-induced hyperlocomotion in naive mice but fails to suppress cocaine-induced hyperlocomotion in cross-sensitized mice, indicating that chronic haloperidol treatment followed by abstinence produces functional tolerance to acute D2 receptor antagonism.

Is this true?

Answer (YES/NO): NO